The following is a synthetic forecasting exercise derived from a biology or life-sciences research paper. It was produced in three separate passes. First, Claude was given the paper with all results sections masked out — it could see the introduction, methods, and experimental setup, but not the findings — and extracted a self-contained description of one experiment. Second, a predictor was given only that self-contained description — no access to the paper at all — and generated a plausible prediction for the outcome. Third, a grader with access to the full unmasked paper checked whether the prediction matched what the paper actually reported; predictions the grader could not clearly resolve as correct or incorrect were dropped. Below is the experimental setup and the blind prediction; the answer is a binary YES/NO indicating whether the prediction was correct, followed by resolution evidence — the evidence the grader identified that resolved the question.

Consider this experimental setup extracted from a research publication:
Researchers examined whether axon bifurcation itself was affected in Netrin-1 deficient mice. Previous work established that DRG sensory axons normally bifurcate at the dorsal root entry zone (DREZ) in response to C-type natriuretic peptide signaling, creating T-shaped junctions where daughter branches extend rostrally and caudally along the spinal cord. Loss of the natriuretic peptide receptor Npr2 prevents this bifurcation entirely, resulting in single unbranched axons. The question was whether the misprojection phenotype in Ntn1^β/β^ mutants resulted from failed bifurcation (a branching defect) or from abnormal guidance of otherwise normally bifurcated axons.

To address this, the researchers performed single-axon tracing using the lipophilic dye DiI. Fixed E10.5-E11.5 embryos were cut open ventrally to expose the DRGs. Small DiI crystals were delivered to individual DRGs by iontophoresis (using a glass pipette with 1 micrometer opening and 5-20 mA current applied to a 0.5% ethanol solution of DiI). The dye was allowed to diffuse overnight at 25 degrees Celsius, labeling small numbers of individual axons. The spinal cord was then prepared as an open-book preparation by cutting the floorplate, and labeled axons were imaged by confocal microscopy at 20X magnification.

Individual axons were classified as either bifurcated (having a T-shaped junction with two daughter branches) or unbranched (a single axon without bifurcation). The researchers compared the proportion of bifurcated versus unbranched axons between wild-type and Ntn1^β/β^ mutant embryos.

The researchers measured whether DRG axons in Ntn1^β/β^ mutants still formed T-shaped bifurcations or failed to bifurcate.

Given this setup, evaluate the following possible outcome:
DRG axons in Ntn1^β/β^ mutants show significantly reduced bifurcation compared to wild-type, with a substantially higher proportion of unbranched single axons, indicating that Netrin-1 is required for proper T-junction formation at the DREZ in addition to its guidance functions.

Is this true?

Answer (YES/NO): NO